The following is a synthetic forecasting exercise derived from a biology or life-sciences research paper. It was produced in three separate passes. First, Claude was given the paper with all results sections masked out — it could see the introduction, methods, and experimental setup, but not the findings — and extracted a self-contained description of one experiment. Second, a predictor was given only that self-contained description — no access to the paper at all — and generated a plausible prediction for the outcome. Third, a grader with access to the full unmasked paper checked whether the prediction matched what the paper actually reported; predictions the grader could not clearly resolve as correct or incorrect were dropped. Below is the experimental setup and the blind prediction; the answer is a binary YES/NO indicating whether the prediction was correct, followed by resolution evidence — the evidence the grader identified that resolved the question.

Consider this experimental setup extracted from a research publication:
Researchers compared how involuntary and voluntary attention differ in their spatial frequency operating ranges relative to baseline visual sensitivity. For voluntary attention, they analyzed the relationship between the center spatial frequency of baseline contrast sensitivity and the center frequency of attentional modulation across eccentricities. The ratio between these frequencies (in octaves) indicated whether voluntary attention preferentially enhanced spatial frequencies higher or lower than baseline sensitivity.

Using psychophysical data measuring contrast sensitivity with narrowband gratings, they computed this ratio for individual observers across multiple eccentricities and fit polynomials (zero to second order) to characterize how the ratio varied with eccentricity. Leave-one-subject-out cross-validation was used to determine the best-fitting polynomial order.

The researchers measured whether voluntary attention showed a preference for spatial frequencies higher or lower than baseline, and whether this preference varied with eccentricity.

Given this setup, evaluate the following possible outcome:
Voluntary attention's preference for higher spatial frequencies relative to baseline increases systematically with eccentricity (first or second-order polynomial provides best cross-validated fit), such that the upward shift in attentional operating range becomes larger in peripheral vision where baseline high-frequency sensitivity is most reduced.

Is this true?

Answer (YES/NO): NO